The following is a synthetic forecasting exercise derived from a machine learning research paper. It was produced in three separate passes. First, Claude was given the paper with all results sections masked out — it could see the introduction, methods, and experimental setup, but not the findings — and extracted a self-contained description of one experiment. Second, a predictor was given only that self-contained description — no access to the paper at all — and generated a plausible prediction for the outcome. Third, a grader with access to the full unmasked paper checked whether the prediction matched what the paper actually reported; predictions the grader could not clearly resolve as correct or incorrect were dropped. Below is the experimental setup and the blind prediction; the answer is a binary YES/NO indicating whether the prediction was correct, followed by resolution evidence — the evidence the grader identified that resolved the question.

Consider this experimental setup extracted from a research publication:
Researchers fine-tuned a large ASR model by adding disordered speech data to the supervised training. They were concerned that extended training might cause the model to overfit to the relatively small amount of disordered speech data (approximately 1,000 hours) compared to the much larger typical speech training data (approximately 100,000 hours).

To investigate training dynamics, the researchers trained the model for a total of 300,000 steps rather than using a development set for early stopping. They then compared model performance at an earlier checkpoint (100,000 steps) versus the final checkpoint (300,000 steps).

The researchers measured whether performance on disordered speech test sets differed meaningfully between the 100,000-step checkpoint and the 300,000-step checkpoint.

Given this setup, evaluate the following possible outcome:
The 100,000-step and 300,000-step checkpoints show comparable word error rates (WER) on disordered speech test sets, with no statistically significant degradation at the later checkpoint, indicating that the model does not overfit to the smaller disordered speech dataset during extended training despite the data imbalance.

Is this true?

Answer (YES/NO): YES